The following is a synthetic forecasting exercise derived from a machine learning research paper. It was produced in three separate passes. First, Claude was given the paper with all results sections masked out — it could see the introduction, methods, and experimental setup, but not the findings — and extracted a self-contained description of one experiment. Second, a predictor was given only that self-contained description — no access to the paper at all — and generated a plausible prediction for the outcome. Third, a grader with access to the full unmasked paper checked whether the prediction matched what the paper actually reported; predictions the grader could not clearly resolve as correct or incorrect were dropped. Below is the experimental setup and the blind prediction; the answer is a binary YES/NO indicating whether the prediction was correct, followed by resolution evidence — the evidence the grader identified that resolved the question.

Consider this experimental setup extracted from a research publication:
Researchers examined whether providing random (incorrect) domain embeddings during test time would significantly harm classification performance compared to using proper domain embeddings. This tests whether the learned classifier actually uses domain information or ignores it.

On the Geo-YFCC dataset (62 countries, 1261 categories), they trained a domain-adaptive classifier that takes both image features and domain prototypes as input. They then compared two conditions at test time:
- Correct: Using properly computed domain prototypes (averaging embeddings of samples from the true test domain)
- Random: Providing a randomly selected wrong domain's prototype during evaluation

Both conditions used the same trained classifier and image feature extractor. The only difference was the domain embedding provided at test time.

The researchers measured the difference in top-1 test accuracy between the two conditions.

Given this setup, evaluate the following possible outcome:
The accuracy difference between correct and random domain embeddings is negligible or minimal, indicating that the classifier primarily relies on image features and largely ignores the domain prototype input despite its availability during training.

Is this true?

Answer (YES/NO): NO